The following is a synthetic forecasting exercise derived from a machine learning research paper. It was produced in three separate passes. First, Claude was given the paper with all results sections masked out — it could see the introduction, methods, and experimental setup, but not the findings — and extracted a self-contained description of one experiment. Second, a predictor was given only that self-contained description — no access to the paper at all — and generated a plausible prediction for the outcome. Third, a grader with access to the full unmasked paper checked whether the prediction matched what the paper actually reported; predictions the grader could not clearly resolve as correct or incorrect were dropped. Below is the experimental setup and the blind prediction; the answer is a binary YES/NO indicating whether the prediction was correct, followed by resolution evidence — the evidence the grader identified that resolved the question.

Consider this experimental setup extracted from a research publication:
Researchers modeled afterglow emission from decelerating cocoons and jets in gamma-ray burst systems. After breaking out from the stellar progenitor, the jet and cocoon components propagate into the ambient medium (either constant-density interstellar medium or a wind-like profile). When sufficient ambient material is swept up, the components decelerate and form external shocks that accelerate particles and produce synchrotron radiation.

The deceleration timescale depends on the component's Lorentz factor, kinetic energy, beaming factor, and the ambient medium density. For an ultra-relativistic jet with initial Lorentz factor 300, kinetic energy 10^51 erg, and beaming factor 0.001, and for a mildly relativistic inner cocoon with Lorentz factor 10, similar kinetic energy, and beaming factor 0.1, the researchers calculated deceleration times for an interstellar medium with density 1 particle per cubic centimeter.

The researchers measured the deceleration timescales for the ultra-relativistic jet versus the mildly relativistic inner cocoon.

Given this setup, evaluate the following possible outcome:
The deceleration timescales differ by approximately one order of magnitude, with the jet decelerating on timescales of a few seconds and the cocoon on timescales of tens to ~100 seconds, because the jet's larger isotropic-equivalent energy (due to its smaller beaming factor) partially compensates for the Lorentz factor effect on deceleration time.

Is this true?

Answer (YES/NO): NO